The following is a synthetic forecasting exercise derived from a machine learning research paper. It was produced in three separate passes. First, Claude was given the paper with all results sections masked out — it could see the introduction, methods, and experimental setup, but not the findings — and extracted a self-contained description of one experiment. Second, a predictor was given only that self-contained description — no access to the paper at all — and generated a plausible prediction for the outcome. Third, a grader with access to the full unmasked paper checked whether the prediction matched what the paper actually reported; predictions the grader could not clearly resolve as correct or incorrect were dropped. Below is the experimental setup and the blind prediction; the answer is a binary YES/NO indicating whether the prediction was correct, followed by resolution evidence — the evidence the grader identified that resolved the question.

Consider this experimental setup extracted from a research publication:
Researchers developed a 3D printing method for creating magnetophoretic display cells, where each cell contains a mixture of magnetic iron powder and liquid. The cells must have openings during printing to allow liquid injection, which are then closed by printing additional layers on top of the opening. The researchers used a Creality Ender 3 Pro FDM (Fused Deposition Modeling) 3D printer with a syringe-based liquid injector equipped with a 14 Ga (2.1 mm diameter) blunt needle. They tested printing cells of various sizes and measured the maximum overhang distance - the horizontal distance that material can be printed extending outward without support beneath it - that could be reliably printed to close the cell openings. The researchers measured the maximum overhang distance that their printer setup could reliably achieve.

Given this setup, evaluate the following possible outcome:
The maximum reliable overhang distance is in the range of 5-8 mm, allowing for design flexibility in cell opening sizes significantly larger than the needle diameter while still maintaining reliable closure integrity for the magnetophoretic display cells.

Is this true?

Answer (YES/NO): YES